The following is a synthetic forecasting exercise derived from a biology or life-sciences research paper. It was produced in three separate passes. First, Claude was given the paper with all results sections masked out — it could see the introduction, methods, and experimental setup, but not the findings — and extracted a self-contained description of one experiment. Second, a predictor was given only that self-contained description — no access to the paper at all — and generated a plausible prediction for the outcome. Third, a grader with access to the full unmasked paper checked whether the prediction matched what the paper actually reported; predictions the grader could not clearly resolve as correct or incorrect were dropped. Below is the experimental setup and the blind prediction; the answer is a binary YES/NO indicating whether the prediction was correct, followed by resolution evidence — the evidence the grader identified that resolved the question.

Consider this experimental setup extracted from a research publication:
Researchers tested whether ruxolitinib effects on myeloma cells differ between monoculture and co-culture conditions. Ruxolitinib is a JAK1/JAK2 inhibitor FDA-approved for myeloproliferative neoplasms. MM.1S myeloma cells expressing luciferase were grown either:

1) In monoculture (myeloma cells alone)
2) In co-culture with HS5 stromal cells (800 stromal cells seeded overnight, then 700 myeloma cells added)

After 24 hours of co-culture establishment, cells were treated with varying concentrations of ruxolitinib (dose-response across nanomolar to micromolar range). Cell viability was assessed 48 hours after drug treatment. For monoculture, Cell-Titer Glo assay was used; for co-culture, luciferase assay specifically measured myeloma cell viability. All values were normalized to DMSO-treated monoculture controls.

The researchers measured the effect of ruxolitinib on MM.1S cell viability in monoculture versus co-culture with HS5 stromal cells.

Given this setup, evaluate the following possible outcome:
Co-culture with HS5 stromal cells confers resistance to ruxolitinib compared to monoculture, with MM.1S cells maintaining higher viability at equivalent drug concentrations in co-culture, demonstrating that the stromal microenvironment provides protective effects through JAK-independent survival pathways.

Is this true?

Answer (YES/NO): NO